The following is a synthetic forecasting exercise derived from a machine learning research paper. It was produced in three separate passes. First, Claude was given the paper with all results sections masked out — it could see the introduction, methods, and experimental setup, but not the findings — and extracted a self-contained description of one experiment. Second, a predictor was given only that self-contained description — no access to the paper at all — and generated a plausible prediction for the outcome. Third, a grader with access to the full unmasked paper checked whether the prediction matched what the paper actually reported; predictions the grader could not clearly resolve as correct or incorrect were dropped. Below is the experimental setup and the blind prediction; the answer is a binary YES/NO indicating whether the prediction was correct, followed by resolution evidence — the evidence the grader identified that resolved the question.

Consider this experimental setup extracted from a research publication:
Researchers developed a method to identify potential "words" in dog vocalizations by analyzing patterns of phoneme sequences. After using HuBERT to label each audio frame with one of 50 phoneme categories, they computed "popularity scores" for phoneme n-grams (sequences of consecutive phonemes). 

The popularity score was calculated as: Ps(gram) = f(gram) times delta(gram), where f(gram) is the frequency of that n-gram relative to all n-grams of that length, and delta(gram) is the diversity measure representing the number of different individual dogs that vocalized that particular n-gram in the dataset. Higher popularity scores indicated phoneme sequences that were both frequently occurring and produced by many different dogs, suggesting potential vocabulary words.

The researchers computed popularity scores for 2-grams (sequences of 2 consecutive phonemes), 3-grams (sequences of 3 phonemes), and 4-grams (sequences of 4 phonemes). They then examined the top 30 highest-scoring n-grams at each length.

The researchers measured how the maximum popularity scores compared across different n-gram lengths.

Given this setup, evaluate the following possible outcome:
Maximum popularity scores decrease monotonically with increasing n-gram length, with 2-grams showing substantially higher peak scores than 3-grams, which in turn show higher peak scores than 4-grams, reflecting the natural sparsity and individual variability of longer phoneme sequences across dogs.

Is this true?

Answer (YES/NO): YES